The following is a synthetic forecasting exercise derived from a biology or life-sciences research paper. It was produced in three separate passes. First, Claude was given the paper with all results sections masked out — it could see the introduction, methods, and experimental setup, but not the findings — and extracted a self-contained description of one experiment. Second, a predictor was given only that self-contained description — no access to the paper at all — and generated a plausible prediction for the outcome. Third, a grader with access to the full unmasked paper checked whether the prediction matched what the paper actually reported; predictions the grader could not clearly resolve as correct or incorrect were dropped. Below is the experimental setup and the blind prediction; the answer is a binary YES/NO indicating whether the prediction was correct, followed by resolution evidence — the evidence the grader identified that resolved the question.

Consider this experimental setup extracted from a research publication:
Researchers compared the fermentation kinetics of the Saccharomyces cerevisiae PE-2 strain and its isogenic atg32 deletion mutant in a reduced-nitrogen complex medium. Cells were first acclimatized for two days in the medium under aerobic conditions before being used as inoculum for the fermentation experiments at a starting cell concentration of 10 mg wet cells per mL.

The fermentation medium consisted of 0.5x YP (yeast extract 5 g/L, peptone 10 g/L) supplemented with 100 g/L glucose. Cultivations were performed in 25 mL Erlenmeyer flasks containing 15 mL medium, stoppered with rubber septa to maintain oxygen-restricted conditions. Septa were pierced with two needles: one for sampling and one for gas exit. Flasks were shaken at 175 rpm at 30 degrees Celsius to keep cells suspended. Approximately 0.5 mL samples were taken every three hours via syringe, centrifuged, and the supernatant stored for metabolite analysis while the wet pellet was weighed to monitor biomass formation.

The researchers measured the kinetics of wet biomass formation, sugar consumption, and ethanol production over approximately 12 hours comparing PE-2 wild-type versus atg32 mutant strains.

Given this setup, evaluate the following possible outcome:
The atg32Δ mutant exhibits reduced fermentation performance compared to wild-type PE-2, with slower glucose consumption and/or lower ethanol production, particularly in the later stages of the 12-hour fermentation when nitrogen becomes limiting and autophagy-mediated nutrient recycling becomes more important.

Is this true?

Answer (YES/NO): NO